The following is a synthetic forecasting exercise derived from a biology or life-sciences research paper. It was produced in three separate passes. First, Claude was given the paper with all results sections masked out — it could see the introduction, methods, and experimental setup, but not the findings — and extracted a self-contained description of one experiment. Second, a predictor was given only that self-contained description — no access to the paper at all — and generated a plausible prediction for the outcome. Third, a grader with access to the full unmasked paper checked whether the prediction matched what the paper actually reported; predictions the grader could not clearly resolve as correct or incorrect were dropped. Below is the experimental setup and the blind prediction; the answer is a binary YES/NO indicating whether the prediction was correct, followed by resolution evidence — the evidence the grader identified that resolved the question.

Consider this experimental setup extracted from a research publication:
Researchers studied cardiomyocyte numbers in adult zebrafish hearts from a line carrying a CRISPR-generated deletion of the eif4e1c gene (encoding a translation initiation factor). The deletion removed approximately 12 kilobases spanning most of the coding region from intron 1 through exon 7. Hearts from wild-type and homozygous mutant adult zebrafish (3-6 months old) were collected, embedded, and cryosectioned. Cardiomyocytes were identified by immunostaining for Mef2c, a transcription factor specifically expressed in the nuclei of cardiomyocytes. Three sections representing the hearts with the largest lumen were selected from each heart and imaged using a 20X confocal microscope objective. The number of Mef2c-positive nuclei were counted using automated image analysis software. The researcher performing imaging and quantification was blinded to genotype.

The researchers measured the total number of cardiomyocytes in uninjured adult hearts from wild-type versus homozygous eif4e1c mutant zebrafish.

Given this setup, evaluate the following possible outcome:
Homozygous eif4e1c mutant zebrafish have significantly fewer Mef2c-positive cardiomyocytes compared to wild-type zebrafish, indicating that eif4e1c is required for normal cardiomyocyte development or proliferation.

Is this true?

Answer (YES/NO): YES